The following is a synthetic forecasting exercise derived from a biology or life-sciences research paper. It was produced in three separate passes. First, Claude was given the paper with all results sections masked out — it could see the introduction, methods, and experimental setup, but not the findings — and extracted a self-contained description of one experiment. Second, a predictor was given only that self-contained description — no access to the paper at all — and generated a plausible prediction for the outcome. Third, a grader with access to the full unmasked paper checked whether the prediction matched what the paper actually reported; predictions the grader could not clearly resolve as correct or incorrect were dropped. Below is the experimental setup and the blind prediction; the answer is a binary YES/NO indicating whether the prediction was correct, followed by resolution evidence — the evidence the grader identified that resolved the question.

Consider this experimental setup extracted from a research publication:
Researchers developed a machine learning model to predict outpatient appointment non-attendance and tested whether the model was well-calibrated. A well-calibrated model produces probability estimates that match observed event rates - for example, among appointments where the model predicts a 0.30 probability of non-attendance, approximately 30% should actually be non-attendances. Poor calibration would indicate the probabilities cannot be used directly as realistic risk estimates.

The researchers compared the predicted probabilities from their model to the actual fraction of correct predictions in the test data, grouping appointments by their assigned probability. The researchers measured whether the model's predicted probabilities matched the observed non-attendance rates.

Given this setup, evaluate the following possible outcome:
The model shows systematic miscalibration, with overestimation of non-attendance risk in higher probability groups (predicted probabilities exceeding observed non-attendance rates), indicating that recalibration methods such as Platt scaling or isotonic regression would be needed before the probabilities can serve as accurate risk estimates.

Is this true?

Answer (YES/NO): NO